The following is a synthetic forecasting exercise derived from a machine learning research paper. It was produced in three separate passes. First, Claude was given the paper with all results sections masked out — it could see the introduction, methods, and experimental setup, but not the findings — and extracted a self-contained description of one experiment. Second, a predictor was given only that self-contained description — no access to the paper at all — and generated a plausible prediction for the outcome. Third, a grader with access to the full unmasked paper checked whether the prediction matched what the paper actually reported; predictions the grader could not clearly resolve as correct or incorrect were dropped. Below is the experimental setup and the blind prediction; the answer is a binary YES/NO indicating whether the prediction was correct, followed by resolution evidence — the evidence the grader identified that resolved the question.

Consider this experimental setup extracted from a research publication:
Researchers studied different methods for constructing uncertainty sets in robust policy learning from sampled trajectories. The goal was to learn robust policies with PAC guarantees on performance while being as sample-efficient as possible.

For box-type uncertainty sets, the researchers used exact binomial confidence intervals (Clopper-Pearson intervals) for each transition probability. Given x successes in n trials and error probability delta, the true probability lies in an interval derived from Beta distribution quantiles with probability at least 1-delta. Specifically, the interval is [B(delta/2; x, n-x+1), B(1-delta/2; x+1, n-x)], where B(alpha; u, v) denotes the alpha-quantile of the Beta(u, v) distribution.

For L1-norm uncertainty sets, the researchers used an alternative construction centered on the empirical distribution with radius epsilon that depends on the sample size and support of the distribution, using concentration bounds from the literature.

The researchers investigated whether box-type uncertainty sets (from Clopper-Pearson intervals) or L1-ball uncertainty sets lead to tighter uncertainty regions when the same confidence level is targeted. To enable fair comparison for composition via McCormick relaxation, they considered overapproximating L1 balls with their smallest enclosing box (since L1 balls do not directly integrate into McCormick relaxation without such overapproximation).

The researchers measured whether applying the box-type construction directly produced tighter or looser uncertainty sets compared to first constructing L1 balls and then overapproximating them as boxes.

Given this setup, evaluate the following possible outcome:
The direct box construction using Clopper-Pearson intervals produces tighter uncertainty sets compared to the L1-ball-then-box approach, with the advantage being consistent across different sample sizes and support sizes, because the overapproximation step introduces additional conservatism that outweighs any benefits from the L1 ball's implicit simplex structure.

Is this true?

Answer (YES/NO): YES